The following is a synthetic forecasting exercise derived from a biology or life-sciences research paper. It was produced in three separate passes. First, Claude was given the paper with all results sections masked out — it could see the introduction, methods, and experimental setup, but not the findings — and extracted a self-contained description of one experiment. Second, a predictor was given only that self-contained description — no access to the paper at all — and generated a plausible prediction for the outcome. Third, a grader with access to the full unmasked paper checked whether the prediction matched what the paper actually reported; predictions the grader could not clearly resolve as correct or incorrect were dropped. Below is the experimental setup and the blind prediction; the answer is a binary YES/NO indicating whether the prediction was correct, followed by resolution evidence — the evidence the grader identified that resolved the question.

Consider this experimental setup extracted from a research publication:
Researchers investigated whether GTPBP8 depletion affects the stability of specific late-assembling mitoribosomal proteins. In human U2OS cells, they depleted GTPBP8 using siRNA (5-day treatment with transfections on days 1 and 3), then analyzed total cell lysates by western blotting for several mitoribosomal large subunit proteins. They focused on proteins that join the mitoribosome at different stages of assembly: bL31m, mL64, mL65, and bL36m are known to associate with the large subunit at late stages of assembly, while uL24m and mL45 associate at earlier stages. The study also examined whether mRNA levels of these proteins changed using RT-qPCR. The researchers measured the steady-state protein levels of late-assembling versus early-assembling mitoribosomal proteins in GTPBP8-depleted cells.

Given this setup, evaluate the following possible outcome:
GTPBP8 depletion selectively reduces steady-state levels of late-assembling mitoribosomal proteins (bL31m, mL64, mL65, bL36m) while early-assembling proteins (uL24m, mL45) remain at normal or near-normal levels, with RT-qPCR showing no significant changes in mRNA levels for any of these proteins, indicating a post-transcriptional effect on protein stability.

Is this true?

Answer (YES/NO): NO